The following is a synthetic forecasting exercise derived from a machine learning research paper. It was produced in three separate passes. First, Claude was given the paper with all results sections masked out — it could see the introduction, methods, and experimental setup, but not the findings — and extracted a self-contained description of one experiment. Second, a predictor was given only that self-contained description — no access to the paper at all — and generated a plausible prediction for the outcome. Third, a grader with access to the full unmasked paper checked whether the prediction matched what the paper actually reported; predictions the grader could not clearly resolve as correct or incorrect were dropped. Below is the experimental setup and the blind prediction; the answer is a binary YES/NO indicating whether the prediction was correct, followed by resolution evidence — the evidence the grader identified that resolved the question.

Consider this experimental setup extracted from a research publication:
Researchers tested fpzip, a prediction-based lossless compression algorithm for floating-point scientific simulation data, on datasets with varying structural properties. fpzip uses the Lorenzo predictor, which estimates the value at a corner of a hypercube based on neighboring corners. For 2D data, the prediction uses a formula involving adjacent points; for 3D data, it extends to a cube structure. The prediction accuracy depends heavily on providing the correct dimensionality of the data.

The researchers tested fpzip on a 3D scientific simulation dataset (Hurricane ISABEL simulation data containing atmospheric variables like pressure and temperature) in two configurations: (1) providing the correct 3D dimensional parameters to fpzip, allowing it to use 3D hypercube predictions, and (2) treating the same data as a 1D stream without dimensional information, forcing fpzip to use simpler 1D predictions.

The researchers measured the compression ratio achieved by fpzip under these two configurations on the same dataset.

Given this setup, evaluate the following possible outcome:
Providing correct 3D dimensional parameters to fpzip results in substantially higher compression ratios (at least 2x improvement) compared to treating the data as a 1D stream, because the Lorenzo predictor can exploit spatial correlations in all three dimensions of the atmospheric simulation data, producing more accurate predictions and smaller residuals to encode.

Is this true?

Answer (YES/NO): NO